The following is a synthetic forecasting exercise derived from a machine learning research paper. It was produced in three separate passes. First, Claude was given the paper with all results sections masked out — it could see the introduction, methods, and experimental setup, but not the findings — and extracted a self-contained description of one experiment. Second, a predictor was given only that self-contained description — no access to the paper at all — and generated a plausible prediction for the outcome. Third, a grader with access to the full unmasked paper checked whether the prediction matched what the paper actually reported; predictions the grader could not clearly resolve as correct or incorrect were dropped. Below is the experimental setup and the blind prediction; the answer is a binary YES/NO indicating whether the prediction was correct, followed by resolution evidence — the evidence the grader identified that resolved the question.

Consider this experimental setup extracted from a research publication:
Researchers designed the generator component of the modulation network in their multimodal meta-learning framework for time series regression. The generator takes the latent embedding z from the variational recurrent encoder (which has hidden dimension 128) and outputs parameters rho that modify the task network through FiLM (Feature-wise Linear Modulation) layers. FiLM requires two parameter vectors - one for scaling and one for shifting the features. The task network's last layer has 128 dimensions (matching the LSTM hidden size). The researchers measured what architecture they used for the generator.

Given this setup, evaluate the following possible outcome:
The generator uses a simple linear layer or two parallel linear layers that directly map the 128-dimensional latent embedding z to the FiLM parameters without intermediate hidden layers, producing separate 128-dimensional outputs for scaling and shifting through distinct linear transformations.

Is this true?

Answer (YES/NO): NO